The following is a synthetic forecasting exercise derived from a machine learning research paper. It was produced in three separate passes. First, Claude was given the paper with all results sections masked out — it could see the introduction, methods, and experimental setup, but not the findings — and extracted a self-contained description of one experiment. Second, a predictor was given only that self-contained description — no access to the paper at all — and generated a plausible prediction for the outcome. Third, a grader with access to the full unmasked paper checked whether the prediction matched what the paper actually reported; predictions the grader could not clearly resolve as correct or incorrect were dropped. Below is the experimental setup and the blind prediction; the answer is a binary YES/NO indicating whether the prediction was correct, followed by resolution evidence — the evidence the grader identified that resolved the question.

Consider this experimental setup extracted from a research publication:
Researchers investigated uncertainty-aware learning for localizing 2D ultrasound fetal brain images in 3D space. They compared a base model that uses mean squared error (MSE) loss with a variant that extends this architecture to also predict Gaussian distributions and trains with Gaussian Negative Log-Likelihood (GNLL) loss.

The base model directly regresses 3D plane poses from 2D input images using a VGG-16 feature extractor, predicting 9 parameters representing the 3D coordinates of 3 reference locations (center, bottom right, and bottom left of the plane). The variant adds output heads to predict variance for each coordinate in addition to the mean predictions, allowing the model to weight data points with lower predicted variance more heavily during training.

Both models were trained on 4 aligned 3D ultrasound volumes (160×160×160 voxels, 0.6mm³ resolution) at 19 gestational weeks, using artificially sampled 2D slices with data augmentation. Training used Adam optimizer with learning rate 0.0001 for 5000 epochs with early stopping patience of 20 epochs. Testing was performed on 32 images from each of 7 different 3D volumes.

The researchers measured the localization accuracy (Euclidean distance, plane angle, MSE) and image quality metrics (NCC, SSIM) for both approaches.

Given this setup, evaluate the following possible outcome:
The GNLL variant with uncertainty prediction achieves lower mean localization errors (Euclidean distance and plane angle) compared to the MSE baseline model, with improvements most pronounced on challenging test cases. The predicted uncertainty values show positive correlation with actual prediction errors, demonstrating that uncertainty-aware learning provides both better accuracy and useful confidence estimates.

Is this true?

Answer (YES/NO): NO